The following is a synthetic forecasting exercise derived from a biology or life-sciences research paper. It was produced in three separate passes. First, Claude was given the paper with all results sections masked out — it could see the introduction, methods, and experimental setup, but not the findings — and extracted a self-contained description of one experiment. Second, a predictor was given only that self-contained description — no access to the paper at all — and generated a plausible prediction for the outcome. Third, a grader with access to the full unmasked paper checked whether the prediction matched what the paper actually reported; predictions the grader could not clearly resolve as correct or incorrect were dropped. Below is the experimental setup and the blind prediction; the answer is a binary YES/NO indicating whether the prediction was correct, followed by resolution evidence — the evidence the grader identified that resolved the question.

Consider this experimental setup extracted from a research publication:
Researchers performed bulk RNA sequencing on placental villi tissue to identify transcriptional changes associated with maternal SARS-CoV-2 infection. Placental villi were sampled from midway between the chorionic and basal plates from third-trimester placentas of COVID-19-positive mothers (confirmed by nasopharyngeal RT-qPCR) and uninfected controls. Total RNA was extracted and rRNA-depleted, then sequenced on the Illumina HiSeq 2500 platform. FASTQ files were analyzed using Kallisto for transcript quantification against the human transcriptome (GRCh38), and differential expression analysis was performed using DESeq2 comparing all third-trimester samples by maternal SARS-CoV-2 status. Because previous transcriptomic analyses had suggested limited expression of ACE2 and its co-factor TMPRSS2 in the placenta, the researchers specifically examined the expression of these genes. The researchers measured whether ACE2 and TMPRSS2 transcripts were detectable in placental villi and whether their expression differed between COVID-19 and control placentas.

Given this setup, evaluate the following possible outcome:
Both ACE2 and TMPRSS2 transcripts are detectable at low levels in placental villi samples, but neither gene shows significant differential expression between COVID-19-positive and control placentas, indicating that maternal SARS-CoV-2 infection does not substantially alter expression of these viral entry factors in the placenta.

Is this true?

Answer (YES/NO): NO